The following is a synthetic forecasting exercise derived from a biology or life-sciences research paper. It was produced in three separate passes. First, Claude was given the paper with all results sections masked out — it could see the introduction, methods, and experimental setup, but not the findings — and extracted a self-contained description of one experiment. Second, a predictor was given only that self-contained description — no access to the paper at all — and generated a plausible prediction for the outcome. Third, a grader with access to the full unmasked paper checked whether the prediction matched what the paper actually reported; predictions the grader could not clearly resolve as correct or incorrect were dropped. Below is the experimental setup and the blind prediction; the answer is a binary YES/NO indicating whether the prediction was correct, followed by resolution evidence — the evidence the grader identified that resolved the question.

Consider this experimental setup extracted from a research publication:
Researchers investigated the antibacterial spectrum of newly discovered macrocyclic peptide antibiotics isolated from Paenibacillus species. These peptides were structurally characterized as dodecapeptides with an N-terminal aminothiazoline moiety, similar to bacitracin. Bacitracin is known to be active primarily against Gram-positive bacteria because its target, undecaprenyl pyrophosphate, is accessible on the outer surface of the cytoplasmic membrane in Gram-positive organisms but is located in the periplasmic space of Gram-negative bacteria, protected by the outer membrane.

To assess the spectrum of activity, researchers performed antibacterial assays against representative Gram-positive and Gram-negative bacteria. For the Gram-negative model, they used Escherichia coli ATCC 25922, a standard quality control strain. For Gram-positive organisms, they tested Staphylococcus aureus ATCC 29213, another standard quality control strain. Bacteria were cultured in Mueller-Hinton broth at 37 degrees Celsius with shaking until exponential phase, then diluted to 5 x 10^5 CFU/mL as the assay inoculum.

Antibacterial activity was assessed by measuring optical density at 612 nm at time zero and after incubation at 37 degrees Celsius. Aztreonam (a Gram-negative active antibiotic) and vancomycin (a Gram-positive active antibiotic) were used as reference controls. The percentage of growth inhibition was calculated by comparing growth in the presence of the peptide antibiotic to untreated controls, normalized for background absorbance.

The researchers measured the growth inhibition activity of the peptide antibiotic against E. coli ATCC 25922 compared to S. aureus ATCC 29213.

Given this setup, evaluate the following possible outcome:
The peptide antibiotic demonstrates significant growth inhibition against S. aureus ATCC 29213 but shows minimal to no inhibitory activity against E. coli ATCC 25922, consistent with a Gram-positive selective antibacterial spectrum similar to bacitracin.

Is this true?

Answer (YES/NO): YES